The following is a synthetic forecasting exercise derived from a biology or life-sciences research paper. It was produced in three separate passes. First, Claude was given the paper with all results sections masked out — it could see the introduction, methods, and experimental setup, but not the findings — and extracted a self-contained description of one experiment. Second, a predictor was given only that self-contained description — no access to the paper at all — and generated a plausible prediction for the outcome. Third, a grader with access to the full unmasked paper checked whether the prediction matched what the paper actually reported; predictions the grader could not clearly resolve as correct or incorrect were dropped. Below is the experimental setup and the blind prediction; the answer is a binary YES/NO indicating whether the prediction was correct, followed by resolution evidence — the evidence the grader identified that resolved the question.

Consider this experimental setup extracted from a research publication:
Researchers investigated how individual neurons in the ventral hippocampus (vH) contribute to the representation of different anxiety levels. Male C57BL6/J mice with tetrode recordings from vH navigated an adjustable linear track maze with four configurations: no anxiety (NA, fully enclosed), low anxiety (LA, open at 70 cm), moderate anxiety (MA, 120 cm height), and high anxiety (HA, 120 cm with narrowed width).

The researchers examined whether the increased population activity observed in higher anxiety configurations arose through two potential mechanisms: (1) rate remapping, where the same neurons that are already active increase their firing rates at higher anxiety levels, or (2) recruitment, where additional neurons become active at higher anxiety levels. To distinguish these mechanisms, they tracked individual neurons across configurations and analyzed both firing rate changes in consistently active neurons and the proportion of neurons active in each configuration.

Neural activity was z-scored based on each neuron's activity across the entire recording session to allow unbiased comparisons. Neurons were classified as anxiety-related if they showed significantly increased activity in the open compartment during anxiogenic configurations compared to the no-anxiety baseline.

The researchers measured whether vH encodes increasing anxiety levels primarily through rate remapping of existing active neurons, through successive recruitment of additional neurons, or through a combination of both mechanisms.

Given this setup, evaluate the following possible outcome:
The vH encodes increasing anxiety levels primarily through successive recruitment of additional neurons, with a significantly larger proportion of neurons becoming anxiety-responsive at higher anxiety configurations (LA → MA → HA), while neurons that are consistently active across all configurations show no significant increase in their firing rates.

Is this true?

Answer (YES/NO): NO